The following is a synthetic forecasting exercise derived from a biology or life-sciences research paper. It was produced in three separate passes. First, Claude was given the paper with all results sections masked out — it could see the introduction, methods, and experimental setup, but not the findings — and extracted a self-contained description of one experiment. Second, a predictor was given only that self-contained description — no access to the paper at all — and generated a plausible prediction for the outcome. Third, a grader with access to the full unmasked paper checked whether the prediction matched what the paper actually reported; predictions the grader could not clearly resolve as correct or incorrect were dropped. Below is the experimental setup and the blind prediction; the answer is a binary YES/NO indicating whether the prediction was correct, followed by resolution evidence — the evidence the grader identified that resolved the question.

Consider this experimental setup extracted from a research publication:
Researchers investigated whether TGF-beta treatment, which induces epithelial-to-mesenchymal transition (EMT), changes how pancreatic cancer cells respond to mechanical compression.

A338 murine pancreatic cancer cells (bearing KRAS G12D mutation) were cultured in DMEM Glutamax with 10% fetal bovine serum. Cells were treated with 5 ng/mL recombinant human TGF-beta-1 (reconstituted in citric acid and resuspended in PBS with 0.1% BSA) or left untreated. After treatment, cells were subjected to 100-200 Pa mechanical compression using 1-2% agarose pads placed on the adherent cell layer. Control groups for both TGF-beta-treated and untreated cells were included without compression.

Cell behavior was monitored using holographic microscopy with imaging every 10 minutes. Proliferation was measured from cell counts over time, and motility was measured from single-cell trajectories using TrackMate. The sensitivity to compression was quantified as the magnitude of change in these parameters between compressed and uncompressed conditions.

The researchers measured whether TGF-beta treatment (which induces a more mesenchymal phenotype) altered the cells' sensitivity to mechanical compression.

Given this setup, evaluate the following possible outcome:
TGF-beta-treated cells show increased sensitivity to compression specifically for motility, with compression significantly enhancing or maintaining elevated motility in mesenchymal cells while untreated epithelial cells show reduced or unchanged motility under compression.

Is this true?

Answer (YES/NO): NO